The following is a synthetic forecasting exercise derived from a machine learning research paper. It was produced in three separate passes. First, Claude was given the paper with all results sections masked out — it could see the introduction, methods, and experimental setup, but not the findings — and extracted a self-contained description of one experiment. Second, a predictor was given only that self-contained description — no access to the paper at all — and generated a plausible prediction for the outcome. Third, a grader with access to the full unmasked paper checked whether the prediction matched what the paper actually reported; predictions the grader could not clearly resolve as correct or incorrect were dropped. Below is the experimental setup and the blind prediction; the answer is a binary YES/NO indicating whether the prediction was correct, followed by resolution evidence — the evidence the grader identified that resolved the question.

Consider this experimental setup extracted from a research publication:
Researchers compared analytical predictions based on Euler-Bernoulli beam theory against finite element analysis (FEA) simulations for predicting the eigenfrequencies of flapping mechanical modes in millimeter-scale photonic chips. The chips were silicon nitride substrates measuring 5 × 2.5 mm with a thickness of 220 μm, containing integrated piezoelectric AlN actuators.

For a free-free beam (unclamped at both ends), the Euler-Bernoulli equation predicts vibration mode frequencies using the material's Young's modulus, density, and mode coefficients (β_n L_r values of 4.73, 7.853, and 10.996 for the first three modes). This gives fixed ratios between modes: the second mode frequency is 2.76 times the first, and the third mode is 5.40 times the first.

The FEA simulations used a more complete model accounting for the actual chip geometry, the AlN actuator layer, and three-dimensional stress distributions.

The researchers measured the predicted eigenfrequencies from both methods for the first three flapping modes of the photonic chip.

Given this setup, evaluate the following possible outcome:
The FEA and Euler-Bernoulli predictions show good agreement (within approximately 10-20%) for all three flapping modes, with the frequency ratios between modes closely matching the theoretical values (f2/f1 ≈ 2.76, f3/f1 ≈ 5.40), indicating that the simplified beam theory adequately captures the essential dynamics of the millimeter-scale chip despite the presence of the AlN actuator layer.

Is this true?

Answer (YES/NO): YES